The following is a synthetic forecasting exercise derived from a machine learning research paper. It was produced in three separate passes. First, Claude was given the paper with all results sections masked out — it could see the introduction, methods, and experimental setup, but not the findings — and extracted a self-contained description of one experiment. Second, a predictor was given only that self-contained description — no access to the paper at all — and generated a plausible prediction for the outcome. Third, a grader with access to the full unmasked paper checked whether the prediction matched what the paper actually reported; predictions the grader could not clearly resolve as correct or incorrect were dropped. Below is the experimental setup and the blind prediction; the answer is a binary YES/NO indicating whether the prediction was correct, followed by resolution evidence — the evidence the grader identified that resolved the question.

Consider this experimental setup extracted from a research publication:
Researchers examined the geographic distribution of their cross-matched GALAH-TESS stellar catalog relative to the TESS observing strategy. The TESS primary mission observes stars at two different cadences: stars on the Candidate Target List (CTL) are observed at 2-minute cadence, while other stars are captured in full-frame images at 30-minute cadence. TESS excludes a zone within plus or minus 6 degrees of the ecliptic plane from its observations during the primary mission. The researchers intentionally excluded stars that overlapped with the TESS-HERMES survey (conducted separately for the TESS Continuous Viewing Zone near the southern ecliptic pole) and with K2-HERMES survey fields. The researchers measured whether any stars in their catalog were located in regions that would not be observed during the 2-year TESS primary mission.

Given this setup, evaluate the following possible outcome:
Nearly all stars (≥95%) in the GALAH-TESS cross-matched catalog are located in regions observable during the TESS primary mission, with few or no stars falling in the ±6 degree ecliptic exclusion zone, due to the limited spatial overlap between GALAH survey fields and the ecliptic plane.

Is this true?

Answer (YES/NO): NO